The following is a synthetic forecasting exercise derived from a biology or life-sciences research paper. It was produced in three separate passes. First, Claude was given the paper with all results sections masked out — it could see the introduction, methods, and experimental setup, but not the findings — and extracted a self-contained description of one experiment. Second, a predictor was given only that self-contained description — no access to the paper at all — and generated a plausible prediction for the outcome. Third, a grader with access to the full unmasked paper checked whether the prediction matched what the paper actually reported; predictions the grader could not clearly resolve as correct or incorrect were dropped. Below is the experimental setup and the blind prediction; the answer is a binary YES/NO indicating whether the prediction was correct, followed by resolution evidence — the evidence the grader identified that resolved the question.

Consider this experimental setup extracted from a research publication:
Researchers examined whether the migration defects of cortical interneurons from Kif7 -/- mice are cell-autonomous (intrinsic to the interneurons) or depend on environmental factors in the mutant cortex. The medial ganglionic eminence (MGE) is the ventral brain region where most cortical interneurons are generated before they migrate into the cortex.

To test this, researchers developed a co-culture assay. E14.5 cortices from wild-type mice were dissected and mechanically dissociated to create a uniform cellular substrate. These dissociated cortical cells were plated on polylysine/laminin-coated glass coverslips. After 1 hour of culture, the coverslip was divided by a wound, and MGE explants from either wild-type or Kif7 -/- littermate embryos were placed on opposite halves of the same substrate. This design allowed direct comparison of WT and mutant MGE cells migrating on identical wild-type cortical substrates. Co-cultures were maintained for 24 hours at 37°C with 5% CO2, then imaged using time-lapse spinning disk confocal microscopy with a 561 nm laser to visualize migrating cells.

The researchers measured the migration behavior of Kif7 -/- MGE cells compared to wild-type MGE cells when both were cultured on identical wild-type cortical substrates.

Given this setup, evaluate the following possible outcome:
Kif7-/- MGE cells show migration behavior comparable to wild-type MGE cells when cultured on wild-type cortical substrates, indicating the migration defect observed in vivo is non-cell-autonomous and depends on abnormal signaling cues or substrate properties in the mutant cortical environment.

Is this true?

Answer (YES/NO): NO